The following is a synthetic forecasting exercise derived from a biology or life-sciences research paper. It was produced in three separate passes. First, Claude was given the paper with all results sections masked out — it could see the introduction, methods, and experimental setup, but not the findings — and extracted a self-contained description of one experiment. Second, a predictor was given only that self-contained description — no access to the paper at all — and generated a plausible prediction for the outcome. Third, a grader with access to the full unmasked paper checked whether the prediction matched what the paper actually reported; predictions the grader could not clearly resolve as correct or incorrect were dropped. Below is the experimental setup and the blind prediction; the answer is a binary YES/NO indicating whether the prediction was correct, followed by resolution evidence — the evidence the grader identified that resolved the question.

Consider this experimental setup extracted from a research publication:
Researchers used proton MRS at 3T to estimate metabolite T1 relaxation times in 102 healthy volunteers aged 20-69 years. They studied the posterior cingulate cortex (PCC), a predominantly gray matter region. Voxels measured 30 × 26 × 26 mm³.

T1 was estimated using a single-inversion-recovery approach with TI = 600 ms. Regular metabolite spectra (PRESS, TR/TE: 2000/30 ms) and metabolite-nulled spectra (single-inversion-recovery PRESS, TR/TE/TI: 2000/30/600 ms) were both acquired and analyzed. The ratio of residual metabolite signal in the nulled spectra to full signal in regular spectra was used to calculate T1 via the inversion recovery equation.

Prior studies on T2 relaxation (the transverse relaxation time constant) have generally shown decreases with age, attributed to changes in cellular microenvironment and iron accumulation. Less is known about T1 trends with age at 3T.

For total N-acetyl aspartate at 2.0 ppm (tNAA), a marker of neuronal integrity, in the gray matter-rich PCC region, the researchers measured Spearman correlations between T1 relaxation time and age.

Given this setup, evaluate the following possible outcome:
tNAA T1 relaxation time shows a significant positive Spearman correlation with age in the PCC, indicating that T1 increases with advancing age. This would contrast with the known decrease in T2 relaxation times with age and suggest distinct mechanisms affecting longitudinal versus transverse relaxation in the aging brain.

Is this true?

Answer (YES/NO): NO